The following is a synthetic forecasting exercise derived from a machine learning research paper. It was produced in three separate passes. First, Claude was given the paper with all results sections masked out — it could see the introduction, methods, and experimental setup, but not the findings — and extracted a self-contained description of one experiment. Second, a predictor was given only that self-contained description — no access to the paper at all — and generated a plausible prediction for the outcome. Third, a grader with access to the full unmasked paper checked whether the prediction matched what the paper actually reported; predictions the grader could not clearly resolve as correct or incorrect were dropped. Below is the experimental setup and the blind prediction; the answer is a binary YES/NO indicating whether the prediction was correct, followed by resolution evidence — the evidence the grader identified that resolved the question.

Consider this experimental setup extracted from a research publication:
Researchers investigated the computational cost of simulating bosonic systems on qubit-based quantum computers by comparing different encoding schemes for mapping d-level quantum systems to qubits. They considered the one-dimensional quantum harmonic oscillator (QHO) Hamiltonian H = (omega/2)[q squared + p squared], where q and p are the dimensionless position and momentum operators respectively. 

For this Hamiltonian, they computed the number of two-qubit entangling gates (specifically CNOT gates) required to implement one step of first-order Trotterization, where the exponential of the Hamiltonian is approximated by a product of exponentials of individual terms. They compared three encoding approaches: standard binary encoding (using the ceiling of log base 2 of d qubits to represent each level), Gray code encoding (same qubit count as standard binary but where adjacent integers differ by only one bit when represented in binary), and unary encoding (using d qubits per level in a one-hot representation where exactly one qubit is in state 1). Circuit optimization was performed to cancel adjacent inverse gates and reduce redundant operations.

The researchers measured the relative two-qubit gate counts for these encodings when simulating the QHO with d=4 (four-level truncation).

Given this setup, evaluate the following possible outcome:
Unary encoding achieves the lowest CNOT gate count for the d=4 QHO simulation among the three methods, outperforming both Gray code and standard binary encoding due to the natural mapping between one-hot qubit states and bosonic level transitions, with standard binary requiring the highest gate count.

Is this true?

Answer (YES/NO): NO